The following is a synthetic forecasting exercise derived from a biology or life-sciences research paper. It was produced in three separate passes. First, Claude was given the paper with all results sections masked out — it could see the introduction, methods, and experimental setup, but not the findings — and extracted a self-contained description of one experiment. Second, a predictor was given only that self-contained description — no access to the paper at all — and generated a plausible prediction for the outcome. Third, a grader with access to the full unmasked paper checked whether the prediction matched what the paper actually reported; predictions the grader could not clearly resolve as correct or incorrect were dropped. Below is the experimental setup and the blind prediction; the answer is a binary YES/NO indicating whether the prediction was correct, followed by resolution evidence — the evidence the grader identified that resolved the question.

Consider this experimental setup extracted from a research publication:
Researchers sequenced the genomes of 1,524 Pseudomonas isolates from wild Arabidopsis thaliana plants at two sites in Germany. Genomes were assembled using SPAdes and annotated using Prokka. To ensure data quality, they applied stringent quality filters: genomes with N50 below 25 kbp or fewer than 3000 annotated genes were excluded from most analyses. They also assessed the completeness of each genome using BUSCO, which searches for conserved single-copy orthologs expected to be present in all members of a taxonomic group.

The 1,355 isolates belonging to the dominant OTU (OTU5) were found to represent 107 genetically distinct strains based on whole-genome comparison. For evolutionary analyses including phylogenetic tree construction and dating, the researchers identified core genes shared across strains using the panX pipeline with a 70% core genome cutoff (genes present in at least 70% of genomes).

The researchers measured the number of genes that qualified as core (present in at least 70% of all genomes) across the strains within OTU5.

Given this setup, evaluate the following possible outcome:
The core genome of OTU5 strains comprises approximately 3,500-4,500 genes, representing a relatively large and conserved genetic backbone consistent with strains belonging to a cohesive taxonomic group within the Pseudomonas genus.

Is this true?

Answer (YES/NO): NO